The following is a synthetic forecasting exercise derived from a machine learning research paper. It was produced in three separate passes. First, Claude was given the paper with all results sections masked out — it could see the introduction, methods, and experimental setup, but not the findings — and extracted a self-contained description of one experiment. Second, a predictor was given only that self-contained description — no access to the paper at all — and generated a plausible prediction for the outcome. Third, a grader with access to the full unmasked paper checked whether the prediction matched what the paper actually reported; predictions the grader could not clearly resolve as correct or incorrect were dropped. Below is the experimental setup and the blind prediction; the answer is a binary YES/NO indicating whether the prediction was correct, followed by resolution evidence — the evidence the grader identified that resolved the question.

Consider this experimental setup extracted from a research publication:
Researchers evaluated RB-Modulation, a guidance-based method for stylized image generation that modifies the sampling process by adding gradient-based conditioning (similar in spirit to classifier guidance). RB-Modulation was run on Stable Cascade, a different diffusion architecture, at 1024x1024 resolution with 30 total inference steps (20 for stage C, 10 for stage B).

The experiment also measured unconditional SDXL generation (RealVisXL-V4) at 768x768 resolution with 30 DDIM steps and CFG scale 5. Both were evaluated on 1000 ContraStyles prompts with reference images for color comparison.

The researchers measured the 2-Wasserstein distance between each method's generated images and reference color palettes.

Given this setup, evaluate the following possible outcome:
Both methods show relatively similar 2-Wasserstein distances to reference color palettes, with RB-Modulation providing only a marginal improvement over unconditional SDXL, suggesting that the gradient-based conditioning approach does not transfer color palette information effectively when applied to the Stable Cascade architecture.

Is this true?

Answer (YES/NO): YES